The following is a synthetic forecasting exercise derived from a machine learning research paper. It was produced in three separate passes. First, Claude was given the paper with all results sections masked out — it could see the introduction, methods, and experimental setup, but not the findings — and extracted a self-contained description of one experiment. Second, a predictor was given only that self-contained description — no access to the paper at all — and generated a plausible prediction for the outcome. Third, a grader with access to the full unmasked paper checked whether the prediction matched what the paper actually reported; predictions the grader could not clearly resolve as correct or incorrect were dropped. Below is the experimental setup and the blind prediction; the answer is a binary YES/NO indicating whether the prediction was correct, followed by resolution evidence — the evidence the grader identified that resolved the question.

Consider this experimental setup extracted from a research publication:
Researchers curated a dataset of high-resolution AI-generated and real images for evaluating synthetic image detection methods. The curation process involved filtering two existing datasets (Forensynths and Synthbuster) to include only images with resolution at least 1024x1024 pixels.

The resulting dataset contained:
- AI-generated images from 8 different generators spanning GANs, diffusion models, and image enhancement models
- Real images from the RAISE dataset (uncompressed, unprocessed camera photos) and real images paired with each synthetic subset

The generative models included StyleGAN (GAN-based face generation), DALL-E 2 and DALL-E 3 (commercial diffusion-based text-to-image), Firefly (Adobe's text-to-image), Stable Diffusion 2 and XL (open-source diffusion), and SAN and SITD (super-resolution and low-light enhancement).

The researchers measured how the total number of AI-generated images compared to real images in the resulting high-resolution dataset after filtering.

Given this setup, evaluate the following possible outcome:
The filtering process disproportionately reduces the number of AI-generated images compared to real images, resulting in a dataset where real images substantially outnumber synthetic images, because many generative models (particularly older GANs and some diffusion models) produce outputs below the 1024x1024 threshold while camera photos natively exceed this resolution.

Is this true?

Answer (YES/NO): NO